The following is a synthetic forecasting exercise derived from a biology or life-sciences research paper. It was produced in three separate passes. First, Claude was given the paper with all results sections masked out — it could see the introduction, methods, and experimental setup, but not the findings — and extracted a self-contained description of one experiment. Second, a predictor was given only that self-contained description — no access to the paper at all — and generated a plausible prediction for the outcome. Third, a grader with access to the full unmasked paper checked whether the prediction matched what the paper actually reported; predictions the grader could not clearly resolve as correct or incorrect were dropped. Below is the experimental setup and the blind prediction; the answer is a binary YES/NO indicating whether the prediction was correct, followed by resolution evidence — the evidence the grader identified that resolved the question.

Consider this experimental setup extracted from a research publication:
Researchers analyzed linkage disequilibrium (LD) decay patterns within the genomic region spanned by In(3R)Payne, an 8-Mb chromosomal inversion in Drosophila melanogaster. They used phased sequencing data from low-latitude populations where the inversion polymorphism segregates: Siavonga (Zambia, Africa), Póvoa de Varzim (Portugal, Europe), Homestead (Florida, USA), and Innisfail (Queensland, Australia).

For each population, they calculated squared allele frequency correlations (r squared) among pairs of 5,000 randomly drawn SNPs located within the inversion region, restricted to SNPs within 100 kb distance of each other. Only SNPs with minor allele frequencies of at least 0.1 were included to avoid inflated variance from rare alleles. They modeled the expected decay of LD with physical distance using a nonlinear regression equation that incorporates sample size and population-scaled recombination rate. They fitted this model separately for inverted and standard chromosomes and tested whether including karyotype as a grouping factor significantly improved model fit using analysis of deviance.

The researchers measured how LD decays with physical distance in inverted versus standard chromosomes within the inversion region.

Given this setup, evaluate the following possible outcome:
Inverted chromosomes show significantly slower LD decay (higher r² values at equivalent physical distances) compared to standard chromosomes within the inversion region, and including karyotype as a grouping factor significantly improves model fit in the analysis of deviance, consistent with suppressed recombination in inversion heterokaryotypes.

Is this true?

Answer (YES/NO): YES